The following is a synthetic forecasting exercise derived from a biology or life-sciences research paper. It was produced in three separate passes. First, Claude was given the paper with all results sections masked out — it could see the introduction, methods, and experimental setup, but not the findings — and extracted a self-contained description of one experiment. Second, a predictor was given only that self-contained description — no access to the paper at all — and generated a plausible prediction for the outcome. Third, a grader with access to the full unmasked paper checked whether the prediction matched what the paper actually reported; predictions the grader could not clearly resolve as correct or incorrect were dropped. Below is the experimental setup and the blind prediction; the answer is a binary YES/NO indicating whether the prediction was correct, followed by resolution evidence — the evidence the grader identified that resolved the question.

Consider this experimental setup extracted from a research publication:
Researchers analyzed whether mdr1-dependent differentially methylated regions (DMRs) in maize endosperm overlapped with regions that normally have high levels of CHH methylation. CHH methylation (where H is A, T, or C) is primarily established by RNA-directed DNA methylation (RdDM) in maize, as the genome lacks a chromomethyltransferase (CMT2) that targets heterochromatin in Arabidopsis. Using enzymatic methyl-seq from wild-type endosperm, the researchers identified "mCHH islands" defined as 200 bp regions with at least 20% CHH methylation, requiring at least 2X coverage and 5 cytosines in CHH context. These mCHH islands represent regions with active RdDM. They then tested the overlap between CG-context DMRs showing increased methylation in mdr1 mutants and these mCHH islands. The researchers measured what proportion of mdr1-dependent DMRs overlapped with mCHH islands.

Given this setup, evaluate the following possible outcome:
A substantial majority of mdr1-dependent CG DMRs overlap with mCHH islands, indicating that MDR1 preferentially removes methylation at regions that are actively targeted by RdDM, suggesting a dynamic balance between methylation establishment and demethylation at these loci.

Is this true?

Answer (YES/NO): NO